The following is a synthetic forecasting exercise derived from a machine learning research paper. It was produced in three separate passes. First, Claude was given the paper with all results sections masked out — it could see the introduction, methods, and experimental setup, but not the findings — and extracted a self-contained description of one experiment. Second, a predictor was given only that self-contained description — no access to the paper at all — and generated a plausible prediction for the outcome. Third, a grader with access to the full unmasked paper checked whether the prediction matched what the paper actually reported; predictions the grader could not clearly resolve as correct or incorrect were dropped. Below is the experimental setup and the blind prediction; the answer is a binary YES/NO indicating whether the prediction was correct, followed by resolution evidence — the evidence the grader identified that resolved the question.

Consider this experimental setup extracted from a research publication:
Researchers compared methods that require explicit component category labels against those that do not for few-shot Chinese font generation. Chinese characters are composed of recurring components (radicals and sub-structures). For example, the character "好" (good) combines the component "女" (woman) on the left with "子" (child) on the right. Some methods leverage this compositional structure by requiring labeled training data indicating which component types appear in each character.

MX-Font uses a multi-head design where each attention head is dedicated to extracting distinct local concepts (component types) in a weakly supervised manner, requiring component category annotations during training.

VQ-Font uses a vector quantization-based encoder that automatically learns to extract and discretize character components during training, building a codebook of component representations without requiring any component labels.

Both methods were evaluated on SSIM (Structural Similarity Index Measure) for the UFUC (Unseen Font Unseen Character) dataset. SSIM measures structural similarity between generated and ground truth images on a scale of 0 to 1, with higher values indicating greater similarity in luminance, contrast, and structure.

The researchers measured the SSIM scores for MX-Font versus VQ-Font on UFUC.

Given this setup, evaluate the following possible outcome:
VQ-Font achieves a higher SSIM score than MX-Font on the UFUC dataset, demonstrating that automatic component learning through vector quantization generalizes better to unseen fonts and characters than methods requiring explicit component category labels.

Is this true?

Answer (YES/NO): NO